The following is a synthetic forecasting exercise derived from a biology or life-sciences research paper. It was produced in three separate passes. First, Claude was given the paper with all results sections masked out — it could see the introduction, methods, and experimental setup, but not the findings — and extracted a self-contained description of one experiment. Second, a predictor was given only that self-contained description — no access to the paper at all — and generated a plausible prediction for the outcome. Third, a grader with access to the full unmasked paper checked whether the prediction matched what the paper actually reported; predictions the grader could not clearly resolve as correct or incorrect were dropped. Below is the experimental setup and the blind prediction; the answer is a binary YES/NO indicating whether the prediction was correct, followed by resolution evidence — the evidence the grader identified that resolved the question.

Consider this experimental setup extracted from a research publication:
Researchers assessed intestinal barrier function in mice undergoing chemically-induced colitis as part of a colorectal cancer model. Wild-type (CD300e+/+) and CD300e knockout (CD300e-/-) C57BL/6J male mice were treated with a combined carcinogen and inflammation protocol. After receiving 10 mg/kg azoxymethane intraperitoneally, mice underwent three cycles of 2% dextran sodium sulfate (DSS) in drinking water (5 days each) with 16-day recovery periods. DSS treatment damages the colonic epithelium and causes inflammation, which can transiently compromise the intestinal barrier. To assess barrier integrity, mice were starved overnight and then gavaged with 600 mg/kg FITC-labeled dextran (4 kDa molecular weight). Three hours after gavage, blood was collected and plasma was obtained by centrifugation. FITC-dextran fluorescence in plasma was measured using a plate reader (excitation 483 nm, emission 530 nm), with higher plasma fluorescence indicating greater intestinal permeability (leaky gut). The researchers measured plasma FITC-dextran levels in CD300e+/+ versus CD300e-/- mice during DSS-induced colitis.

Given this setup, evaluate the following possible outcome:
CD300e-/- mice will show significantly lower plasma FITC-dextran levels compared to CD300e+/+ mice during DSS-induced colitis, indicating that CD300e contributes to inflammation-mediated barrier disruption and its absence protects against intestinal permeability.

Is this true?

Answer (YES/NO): YES